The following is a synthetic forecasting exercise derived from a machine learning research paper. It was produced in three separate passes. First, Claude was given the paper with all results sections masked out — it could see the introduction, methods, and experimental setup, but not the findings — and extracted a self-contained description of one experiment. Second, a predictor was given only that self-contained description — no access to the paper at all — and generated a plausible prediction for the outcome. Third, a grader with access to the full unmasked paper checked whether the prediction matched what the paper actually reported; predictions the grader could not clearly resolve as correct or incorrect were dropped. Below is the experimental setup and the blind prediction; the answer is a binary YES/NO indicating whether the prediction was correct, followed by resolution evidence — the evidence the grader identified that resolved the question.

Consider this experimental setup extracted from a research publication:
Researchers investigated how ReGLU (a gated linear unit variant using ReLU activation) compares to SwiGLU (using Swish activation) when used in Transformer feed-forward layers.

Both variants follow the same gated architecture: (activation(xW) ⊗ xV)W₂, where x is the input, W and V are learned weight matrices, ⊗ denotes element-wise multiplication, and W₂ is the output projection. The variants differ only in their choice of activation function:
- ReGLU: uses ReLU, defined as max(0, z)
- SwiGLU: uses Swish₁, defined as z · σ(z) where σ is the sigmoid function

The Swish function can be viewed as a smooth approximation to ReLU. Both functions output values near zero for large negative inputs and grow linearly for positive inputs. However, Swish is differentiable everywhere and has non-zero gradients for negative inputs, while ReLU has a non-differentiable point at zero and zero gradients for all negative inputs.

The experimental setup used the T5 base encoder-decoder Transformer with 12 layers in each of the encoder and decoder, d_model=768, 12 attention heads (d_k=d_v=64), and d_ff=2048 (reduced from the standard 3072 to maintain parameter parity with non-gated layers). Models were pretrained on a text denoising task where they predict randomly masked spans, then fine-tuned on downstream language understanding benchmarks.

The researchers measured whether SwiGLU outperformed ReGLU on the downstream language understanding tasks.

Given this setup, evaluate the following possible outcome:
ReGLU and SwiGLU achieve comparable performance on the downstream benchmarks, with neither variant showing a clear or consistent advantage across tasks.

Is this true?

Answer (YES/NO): YES